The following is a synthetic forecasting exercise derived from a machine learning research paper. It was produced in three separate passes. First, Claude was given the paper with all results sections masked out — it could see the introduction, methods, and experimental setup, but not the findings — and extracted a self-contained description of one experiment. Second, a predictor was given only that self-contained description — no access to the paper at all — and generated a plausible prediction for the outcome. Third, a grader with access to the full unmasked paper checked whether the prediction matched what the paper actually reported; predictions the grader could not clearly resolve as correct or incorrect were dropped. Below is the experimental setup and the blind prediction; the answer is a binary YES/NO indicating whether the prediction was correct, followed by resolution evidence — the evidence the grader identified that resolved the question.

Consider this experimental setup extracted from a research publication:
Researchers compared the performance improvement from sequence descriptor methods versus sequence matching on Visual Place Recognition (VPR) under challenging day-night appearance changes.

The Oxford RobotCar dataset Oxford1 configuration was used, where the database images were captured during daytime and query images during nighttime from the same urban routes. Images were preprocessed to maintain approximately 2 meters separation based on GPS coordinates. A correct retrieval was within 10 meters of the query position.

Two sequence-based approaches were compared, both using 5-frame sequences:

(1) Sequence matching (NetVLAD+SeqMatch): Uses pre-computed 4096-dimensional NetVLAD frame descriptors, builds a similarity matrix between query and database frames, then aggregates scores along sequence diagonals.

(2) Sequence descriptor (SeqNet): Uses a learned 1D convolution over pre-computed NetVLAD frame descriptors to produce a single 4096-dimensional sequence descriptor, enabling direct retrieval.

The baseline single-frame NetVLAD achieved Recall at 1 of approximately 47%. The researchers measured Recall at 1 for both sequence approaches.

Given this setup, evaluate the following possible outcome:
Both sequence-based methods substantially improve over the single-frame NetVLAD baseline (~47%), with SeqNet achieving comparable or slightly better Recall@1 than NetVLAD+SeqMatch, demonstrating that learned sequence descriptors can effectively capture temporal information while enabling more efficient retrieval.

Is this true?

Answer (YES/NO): NO